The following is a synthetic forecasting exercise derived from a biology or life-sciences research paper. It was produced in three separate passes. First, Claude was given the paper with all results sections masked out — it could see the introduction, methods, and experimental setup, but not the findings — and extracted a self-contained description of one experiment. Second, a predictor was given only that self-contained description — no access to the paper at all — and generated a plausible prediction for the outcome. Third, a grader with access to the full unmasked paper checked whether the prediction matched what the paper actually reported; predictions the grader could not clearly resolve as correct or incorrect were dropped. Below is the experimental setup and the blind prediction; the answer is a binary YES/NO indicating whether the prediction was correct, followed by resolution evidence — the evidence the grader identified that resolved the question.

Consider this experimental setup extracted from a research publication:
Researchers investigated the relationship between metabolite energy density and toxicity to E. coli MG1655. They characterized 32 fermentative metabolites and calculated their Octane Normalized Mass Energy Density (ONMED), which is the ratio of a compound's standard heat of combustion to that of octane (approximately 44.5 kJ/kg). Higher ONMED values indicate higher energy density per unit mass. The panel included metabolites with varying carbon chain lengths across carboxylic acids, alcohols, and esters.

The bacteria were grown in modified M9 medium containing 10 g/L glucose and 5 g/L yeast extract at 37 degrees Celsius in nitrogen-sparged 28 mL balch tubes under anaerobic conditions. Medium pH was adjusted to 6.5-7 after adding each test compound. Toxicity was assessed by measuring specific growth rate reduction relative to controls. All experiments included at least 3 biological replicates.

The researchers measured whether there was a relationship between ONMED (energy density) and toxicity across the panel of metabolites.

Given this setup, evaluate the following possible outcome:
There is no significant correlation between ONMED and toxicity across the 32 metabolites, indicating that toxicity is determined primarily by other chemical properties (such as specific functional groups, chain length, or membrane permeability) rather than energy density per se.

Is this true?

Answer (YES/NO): NO